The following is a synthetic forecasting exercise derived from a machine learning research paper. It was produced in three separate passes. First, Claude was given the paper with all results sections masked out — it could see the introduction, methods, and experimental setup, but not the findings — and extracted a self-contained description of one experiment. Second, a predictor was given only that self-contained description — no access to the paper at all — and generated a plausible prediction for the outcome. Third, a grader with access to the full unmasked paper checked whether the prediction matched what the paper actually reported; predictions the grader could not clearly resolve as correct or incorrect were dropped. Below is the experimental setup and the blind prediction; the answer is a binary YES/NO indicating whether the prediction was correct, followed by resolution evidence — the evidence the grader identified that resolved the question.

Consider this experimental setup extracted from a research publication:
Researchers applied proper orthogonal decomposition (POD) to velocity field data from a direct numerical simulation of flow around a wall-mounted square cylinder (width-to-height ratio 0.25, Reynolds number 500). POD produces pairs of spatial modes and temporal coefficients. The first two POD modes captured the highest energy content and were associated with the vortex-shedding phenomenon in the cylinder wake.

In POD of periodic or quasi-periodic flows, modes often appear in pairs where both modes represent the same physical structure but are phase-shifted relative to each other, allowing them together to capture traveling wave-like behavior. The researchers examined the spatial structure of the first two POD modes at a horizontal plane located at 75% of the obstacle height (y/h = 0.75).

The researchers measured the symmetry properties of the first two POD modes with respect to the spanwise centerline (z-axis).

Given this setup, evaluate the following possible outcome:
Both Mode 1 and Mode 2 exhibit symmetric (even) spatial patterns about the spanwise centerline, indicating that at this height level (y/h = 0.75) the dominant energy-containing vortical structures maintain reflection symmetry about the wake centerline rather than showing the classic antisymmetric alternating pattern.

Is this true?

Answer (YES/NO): NO